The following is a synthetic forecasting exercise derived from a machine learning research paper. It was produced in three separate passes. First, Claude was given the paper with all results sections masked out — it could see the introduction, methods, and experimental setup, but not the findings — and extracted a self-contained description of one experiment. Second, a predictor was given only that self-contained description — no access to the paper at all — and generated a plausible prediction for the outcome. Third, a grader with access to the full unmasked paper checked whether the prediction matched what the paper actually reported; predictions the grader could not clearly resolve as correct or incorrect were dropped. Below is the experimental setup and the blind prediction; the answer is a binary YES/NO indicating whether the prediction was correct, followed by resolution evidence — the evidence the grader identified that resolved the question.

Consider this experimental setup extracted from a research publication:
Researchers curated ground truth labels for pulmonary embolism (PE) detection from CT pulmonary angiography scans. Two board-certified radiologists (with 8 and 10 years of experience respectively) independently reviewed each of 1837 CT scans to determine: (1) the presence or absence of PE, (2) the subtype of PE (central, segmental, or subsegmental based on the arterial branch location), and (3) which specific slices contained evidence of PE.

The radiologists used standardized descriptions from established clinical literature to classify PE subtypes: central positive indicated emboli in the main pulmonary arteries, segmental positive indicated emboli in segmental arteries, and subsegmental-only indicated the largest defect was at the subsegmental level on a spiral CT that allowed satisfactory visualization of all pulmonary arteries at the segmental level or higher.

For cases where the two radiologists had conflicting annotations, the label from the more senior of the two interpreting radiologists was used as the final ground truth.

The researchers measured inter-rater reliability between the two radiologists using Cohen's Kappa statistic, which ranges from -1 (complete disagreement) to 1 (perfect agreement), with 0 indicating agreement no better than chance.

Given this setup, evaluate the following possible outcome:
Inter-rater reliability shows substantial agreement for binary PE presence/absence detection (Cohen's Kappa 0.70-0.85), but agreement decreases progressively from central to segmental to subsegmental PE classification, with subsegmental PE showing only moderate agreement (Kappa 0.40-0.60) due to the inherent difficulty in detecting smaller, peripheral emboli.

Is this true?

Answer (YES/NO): NO